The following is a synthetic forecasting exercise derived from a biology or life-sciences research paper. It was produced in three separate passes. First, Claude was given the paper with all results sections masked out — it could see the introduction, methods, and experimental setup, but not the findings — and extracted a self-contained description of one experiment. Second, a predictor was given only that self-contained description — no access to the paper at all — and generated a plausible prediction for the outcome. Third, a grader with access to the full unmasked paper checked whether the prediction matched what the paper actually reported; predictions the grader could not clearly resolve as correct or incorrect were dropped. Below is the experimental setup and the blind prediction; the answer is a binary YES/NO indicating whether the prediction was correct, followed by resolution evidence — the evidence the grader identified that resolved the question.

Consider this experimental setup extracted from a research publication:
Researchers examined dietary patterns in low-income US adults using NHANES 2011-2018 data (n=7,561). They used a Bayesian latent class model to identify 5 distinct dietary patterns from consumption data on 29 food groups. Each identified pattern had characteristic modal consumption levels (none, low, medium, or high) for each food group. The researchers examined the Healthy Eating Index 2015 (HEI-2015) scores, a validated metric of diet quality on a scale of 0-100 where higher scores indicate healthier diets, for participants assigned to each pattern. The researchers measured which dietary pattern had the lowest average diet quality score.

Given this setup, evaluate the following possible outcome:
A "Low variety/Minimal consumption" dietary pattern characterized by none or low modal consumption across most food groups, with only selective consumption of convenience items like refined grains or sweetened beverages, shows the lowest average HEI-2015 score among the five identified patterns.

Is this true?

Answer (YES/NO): NO